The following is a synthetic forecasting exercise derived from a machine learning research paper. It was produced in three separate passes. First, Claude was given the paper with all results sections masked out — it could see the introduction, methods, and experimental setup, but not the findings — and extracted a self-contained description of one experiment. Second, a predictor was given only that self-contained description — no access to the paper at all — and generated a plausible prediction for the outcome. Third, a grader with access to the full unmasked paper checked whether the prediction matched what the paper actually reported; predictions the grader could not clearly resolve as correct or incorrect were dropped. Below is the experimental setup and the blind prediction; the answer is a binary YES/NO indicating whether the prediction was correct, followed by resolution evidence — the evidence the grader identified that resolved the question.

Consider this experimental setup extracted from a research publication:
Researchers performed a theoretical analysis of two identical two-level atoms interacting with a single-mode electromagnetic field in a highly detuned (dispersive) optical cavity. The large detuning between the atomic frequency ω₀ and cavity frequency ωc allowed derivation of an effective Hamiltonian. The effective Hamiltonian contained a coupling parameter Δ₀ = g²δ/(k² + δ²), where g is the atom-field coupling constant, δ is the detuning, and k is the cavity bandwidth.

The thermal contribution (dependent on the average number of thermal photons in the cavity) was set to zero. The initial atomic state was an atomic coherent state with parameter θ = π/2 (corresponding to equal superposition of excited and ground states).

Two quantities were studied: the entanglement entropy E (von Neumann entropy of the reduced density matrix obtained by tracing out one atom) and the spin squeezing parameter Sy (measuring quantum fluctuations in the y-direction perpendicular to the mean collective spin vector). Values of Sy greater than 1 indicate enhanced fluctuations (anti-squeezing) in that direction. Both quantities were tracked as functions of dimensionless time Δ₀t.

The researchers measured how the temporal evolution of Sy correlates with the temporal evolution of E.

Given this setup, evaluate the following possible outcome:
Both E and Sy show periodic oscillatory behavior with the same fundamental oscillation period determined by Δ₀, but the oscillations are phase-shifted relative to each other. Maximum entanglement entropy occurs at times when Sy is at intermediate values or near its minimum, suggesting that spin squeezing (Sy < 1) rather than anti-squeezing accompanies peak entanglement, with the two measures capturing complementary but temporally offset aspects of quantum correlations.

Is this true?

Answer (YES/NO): NO